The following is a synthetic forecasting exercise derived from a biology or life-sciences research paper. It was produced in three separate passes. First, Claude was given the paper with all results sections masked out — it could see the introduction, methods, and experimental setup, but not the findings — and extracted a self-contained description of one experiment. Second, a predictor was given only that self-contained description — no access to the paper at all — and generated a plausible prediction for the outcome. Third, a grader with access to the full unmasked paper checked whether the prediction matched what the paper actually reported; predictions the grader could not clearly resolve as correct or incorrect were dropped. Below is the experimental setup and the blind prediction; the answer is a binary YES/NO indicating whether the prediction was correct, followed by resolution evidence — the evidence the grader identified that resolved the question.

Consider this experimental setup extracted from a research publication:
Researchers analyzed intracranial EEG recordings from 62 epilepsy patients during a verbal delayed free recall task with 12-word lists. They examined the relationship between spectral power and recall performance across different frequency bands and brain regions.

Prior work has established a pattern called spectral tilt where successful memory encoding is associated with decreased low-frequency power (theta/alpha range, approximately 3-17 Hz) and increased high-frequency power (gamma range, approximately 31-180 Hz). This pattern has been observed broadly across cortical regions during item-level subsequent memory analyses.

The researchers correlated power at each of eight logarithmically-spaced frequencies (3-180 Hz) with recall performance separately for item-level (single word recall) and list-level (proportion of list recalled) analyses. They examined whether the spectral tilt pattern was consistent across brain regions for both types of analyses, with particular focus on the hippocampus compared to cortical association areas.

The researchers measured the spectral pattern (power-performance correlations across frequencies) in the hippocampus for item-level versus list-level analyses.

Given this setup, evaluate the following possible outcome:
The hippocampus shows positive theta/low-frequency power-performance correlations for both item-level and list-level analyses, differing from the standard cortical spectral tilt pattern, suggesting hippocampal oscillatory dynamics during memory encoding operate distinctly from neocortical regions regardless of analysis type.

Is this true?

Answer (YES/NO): NO